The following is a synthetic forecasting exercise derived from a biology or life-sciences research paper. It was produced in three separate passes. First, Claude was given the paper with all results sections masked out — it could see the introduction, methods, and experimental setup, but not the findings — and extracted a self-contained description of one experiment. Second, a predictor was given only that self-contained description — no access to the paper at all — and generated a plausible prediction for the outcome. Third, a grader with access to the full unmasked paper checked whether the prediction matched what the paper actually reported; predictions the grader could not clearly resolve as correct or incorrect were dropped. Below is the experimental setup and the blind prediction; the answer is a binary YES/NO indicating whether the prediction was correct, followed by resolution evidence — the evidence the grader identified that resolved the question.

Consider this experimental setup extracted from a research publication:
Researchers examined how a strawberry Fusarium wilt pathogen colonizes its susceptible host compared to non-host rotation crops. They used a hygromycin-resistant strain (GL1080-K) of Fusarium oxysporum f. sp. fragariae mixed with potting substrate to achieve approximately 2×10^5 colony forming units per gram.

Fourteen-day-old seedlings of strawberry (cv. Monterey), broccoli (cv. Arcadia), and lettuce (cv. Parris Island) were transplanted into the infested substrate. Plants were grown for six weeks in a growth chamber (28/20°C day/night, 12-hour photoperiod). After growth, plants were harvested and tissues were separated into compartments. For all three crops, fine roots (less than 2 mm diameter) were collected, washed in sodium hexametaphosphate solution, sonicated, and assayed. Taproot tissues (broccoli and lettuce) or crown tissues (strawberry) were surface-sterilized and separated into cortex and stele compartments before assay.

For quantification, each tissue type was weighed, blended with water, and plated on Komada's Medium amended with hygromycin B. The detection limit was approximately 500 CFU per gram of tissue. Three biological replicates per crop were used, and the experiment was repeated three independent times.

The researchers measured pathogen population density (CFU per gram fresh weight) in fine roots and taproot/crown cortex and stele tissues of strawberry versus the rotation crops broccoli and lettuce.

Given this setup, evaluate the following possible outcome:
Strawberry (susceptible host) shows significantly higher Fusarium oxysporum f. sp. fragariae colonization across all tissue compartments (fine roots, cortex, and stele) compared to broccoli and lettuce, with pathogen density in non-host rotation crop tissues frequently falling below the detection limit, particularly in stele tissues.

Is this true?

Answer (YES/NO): NO